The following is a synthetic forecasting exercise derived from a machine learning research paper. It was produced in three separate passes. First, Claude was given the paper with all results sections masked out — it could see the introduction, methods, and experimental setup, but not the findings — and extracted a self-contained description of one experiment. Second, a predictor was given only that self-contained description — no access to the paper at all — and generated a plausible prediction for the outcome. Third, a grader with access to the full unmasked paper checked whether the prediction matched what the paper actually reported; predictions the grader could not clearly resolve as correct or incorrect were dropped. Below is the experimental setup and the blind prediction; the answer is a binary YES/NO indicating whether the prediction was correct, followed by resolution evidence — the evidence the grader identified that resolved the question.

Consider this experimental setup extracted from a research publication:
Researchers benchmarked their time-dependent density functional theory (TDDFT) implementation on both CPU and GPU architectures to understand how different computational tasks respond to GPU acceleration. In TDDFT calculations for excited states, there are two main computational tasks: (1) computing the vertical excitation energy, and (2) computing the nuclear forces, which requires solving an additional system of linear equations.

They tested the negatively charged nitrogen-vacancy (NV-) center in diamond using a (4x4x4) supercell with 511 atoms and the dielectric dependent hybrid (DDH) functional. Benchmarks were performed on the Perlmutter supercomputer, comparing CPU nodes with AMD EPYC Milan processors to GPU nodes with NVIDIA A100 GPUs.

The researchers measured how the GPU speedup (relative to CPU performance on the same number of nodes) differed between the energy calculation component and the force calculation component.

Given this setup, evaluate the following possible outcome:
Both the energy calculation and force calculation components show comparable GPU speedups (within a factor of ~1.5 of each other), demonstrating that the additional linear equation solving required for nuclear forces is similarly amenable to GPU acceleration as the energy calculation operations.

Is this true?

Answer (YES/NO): YES